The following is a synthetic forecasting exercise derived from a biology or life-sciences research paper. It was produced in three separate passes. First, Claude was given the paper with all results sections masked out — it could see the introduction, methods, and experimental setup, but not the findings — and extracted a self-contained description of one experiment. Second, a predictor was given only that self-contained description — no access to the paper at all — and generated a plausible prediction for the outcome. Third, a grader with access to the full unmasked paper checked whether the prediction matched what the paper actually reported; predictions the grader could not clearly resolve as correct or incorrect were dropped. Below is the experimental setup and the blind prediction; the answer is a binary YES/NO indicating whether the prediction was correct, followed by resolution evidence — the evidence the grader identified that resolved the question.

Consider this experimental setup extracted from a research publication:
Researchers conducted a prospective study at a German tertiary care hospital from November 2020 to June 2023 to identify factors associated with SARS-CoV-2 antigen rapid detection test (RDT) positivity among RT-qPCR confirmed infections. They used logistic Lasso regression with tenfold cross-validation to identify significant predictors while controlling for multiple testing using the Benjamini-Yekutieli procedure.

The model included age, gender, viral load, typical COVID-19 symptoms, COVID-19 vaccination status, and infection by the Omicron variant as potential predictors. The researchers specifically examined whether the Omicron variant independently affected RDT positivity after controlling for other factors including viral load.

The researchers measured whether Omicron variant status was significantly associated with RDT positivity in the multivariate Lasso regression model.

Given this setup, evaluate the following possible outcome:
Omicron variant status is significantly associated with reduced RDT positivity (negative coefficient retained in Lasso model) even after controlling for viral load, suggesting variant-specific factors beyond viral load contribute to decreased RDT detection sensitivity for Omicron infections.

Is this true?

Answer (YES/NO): NO